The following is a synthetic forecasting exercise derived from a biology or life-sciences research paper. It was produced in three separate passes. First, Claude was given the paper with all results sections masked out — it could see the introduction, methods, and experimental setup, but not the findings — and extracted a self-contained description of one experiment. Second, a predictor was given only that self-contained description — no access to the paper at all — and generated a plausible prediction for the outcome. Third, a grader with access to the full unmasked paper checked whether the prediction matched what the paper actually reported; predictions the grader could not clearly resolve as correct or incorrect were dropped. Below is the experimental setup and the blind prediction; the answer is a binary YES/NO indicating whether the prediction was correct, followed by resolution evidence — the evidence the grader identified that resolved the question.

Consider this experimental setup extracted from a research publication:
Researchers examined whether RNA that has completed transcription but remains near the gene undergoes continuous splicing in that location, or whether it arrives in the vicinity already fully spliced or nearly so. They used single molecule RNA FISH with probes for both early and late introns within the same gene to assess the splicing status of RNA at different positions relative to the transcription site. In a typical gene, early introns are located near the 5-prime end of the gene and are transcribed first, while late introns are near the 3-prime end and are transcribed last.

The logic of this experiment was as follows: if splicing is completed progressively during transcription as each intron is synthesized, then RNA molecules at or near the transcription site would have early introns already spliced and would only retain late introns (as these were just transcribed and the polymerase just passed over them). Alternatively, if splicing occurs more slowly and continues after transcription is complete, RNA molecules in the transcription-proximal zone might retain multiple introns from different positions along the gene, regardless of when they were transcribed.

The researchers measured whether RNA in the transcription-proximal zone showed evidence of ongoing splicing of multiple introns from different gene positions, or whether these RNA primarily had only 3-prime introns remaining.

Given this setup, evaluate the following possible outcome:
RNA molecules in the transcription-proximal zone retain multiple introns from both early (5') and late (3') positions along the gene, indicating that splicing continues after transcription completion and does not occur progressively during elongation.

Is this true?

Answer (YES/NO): YES